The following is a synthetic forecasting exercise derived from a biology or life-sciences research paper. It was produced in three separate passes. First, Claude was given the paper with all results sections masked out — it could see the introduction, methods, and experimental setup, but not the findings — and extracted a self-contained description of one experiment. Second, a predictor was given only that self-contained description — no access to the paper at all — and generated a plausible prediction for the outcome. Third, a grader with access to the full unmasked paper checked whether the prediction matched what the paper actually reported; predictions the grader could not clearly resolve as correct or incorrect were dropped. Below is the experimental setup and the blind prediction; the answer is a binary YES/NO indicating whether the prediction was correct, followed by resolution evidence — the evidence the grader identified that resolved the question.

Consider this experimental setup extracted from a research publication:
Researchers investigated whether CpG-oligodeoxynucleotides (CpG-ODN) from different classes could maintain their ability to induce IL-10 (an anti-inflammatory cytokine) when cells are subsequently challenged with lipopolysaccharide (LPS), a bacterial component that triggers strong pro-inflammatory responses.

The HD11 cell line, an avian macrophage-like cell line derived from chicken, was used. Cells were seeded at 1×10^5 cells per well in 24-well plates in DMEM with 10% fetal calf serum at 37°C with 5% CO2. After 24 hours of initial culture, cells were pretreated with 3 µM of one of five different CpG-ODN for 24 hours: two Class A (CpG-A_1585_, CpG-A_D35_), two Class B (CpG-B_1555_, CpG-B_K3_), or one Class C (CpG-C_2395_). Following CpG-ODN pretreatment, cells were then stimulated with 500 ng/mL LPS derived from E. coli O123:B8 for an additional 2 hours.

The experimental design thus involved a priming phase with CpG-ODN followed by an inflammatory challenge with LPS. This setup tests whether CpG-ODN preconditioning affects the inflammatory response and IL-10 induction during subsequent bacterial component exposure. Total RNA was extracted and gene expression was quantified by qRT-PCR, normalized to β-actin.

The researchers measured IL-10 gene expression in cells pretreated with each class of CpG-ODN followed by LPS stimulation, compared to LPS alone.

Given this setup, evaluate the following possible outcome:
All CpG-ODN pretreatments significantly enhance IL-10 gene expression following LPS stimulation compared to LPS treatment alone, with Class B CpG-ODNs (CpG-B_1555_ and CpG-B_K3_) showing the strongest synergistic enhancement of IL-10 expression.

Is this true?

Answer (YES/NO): NO